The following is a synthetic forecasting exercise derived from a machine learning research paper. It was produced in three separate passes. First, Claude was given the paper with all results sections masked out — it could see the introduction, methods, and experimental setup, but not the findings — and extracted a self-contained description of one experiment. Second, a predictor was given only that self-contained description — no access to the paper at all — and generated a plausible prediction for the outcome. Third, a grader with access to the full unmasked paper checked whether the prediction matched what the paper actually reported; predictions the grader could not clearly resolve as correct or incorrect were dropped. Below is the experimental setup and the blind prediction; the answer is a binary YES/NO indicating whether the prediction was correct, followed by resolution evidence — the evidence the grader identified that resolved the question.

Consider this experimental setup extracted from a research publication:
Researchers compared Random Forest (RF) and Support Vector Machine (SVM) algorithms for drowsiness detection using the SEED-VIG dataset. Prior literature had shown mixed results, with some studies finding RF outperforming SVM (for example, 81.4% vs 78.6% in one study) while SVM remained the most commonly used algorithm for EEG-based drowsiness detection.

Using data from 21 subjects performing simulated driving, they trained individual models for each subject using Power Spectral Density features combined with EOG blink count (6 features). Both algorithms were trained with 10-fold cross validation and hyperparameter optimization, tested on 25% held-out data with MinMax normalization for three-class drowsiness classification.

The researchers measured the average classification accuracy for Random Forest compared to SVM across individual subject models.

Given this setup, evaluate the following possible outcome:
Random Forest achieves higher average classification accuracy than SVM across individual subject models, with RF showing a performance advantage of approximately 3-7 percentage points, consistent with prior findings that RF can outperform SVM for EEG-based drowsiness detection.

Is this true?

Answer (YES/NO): NO